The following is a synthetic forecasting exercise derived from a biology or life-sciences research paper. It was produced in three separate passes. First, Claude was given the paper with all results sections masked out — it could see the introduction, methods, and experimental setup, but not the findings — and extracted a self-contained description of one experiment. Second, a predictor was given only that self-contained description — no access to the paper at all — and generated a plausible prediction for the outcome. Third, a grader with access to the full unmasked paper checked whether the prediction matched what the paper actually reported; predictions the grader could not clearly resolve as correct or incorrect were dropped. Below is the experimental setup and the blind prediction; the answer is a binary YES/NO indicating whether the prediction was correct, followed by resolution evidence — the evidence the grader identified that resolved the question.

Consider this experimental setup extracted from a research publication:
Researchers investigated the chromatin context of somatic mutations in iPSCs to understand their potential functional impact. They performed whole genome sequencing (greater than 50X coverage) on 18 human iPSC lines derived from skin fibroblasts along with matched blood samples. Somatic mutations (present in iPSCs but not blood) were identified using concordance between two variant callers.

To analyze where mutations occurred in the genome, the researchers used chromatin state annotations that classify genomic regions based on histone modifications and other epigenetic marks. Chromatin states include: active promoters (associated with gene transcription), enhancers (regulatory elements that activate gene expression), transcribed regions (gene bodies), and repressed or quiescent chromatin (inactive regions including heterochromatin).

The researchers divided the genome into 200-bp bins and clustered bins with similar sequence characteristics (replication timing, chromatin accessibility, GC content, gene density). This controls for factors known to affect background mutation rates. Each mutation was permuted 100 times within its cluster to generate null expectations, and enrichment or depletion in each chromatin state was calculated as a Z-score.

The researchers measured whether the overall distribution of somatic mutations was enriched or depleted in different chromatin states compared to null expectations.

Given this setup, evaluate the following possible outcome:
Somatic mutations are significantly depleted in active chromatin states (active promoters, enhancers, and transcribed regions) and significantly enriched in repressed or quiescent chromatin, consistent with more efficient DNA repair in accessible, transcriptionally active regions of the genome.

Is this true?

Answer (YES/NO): YES